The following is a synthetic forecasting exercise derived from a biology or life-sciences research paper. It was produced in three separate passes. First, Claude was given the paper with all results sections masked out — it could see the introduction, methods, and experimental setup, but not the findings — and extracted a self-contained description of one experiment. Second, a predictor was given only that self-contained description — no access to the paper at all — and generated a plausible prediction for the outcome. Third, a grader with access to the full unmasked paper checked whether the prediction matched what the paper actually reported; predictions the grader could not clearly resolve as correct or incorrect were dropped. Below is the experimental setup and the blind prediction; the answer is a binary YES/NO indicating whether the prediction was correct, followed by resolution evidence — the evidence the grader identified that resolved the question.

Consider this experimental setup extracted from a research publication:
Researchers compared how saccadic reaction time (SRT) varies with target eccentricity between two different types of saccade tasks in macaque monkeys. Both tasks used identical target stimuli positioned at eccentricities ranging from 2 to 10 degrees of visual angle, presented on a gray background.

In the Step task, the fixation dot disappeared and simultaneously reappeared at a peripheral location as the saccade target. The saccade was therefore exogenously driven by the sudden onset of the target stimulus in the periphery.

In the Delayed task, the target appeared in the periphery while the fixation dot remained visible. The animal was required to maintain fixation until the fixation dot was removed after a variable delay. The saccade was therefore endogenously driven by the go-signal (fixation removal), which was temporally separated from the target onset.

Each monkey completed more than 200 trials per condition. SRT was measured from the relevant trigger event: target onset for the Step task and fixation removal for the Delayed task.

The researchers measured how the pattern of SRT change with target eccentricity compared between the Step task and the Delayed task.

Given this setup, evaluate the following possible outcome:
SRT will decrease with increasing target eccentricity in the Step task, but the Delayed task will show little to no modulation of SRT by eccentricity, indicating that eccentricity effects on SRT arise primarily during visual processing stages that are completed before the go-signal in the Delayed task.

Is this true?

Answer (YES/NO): NO